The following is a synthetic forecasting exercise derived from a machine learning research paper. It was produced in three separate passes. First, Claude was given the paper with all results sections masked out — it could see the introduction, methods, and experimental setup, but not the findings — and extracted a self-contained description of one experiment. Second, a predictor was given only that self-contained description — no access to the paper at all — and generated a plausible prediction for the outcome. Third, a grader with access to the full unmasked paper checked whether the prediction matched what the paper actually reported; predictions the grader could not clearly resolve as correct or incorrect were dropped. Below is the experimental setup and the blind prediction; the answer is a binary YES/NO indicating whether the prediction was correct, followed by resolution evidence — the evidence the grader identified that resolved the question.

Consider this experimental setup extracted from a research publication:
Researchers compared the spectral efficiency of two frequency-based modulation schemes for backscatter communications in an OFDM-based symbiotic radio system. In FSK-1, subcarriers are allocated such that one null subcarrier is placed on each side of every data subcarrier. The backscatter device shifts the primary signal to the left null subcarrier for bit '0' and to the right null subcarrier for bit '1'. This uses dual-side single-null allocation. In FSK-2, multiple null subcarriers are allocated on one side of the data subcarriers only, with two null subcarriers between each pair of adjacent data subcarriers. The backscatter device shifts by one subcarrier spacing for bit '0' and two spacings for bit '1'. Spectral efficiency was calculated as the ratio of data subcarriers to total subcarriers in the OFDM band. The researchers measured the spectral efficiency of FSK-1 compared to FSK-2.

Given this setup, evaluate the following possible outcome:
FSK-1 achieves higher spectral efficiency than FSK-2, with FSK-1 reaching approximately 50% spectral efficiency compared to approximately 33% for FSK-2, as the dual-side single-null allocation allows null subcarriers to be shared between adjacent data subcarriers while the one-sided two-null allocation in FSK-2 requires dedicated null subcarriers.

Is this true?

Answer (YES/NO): YES